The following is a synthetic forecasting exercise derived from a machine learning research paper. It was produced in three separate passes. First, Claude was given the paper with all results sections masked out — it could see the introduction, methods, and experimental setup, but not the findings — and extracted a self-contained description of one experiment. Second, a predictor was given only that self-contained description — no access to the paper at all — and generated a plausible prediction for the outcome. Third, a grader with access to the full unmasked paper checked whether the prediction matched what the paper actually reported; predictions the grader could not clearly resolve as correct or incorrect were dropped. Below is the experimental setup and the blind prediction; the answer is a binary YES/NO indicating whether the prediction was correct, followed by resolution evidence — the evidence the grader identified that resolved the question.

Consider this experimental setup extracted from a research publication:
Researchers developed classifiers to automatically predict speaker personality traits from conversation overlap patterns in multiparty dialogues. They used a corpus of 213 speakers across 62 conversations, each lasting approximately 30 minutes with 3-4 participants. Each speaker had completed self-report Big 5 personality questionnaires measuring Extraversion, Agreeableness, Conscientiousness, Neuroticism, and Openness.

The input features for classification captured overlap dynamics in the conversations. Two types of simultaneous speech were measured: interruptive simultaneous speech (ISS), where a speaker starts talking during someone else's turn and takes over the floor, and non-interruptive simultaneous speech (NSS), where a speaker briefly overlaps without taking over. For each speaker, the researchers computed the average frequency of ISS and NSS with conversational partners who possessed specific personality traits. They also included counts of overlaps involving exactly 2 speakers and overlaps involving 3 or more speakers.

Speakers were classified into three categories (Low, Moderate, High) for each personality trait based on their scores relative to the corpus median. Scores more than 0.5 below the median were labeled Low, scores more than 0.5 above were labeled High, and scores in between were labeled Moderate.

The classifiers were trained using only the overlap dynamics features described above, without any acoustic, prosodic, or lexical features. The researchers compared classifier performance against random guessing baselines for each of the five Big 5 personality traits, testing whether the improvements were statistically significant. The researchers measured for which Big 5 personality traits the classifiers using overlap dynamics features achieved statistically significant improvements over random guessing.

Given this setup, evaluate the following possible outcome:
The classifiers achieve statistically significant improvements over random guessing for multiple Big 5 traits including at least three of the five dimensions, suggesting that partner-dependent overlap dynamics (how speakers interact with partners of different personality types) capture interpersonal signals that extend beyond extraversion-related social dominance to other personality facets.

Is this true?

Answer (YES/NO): NO